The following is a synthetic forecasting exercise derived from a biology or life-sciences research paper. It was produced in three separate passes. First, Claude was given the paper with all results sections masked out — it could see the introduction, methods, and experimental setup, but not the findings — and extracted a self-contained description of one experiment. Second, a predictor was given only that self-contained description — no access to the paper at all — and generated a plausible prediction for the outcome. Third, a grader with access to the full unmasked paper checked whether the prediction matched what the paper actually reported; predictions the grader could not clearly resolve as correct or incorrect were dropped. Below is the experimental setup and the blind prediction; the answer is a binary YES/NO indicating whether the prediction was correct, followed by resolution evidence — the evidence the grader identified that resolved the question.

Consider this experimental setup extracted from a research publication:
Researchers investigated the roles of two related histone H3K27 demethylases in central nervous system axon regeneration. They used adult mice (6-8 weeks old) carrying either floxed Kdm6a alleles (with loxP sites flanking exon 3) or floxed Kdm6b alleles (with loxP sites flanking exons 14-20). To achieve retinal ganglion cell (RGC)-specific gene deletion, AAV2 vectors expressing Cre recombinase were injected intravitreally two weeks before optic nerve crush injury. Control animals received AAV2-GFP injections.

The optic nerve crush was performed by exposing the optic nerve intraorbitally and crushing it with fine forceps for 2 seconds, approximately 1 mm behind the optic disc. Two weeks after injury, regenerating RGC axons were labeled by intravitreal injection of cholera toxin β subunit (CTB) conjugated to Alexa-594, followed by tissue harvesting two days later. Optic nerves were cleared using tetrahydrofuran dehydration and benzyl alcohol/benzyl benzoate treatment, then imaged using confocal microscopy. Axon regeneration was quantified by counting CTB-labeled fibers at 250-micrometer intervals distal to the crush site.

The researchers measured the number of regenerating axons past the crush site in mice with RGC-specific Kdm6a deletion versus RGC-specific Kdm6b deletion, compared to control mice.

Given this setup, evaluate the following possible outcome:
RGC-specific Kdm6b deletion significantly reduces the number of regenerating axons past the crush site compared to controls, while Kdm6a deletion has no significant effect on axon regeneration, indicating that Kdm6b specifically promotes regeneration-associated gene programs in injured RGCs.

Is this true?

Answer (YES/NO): NO